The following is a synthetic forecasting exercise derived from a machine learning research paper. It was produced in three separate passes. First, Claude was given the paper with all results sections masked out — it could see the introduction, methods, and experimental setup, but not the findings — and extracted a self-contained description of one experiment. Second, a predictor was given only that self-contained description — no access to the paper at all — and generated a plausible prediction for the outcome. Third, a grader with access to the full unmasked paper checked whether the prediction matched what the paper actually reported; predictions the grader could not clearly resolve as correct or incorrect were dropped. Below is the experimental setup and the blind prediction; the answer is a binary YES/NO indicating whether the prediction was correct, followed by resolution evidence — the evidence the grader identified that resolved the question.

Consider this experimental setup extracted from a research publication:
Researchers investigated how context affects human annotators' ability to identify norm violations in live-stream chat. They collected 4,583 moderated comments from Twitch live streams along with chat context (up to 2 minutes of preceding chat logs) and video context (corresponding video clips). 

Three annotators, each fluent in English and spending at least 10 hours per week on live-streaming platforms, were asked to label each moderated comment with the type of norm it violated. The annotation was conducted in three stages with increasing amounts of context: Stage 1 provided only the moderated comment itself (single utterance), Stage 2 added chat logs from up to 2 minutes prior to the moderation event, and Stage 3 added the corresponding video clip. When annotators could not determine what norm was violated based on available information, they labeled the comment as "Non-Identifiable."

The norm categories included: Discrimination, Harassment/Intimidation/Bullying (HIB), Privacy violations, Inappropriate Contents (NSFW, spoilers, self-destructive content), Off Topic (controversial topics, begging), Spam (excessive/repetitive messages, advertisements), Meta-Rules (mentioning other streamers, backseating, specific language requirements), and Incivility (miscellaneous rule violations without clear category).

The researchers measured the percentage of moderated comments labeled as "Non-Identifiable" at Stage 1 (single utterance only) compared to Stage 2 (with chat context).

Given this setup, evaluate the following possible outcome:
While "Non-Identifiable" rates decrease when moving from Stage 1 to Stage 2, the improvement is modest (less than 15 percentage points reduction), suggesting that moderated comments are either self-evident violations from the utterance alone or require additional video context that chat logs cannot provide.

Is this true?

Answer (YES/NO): NO